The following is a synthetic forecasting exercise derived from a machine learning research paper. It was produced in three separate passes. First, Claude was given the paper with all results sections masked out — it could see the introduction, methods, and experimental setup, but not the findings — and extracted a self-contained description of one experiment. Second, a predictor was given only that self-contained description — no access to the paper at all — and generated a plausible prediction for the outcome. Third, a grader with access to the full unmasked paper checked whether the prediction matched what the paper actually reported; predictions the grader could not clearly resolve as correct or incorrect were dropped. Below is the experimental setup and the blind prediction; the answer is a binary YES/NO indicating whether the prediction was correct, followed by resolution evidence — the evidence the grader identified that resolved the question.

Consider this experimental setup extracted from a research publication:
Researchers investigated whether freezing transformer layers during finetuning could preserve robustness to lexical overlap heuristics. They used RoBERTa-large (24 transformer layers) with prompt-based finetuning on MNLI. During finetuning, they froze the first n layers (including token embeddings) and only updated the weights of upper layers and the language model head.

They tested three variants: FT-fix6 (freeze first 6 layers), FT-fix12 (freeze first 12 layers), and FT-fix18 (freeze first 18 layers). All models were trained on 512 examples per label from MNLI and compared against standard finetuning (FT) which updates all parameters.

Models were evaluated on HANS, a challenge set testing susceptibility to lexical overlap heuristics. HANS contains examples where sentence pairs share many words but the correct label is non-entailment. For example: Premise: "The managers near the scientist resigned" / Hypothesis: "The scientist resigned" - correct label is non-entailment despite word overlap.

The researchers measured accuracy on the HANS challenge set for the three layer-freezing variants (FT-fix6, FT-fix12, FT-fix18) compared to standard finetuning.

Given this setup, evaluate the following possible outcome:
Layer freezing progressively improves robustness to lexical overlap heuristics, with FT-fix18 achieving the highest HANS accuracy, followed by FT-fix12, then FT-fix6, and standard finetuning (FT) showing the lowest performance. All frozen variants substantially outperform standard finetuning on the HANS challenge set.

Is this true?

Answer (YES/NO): NO